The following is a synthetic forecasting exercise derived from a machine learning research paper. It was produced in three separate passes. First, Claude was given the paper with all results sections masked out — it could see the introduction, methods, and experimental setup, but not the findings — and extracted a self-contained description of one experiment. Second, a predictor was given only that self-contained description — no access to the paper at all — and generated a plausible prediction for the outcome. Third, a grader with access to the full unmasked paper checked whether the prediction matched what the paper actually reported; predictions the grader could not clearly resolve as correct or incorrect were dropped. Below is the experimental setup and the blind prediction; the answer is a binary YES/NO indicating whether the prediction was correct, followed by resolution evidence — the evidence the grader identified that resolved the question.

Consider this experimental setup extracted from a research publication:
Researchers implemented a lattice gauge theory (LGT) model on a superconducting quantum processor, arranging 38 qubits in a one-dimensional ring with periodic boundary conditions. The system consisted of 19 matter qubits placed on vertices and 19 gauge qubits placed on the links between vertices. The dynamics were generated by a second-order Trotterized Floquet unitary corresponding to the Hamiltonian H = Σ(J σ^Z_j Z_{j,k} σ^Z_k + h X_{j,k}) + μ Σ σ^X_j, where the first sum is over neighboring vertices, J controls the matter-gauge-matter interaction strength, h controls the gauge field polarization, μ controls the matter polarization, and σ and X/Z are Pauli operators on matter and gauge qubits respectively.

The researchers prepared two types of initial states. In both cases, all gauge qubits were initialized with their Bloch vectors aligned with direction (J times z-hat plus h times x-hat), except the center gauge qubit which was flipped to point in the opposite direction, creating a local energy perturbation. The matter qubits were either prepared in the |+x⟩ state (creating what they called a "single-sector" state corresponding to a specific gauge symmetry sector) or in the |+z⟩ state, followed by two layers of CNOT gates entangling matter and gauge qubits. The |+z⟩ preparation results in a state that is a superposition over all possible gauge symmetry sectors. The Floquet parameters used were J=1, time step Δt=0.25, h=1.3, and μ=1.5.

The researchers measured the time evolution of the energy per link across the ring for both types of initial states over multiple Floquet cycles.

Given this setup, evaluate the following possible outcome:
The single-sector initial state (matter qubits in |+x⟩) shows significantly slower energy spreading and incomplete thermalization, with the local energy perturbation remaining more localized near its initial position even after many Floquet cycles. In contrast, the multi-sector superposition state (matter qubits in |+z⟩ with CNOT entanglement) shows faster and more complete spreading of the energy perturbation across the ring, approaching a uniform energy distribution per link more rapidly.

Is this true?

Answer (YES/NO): NO